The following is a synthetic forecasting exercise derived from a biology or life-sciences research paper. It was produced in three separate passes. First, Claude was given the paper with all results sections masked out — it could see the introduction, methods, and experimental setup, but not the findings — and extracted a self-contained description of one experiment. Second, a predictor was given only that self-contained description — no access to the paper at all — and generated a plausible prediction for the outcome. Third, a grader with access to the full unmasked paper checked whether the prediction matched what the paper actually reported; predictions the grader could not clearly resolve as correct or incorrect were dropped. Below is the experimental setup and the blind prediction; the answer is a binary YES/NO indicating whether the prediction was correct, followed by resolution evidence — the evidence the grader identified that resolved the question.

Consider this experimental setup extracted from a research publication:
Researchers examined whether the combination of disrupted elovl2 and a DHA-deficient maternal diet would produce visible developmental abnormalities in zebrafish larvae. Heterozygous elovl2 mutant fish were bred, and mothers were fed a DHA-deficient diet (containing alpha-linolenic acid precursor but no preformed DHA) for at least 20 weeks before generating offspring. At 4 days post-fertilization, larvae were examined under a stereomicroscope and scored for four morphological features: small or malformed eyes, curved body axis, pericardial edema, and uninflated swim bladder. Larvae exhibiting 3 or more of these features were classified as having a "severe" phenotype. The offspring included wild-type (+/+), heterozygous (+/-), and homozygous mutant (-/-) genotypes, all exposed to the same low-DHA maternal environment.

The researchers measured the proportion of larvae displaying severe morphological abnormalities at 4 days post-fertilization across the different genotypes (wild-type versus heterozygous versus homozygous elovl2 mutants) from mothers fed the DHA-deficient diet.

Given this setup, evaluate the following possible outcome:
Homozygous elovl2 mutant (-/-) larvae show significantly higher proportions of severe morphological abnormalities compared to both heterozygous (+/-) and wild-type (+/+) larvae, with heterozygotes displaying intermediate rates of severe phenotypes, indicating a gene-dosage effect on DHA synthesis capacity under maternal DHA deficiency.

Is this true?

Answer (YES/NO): NO